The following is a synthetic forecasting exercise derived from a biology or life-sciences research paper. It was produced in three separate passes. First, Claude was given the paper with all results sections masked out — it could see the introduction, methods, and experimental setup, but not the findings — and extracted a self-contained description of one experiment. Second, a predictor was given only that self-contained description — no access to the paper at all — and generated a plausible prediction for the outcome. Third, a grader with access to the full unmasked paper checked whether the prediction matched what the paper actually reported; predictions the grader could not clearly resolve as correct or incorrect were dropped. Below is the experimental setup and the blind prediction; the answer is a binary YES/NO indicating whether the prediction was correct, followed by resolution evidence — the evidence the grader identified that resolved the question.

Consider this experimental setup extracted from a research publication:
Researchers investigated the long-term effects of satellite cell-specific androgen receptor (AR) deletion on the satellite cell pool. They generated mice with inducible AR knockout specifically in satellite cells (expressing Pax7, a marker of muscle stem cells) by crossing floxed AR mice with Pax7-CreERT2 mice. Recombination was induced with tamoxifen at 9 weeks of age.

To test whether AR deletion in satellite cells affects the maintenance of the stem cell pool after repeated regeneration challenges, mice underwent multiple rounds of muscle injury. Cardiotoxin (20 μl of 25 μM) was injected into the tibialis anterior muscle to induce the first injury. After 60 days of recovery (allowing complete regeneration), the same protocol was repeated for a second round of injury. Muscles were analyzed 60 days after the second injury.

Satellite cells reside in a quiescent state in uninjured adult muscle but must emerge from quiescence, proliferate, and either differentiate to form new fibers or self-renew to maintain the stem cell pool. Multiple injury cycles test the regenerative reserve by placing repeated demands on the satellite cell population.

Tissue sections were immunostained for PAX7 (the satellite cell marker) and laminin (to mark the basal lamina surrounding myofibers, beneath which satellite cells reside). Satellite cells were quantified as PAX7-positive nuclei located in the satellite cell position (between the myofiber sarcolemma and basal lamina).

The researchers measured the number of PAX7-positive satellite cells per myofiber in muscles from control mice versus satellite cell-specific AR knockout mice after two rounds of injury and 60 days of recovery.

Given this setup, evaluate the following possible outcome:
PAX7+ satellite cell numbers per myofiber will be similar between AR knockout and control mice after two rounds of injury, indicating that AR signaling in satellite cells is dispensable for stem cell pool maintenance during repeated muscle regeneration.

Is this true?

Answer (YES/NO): NO